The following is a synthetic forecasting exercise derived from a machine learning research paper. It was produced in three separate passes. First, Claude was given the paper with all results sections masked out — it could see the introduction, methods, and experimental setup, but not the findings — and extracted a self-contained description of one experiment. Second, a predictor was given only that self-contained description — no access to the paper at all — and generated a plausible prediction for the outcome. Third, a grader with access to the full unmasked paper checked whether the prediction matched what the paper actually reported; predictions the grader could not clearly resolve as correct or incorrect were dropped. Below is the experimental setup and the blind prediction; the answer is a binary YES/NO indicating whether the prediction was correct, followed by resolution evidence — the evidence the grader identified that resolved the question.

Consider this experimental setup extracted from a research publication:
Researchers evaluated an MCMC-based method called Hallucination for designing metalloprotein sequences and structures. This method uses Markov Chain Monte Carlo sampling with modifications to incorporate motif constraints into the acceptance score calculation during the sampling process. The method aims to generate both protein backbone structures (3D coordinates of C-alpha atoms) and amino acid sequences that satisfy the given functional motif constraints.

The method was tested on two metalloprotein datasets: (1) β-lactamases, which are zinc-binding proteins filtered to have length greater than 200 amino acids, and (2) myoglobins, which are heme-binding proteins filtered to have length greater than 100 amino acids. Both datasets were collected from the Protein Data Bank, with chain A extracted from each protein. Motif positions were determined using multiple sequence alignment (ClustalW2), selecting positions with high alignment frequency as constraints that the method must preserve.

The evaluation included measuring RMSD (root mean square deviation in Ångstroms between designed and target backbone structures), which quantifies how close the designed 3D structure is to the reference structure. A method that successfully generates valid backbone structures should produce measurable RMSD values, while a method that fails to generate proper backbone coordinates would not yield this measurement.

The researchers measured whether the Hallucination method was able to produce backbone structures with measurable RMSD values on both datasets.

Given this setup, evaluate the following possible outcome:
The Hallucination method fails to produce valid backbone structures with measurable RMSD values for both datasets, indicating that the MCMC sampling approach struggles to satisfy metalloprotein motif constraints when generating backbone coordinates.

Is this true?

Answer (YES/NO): YES